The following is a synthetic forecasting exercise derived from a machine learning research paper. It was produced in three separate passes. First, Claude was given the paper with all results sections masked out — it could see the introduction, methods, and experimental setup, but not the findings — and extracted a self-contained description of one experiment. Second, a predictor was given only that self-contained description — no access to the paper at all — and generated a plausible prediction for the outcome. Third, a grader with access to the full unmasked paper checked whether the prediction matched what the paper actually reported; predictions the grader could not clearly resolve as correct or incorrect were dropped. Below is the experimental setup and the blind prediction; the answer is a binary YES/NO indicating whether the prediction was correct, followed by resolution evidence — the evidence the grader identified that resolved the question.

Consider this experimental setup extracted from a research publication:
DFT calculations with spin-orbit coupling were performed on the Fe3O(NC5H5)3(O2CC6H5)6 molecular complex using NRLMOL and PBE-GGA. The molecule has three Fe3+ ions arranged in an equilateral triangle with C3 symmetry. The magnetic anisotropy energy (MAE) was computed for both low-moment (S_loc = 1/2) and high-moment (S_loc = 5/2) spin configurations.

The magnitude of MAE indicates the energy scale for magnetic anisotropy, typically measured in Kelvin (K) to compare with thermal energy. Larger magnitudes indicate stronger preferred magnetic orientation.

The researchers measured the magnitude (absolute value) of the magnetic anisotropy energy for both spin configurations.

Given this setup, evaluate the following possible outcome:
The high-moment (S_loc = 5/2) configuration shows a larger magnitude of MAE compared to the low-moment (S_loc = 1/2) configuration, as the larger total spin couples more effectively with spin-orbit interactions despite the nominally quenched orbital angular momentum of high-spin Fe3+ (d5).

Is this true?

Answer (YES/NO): YES